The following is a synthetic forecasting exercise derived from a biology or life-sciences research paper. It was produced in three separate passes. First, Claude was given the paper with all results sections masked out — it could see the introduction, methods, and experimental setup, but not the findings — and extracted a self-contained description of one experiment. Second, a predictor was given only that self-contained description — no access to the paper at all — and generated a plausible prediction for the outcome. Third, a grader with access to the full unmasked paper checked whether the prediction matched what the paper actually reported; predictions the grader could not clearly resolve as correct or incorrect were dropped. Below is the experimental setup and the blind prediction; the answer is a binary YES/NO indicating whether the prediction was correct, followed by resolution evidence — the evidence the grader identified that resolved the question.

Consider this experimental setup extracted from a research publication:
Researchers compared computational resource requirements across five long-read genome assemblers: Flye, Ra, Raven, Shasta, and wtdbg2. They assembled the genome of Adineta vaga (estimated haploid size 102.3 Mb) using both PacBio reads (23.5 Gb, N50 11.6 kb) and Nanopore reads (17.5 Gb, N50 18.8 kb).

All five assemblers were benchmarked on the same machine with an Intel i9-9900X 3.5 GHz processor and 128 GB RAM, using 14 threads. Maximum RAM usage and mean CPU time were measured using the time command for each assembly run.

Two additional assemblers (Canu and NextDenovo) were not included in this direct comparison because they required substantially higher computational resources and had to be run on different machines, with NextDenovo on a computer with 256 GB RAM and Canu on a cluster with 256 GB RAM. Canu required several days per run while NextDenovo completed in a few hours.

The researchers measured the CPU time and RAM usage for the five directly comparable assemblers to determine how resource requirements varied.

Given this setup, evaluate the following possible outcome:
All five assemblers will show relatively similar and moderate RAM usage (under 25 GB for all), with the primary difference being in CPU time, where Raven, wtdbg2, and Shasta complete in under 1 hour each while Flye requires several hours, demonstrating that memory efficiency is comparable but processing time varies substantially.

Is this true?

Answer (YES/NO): NO